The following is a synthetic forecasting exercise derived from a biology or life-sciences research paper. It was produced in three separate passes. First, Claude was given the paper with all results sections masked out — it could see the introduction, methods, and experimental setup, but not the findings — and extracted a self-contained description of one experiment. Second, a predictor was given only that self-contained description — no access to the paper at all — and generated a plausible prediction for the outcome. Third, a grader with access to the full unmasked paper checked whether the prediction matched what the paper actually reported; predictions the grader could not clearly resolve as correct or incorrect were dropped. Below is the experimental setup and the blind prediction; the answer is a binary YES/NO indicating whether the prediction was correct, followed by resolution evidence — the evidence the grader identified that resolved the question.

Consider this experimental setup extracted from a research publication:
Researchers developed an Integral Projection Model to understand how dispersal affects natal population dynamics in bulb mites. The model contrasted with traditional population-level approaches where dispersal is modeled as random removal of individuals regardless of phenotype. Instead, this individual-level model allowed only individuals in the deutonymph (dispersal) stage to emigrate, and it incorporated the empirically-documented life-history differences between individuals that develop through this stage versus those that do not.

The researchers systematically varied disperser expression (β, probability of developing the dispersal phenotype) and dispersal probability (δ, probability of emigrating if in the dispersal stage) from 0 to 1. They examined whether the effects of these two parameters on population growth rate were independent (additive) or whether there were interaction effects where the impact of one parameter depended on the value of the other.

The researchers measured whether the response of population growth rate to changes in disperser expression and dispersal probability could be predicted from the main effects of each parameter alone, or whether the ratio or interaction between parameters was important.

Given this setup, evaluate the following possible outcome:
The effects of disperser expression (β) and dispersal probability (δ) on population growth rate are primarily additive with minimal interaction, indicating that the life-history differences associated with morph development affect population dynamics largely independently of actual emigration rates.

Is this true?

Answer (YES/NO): NO